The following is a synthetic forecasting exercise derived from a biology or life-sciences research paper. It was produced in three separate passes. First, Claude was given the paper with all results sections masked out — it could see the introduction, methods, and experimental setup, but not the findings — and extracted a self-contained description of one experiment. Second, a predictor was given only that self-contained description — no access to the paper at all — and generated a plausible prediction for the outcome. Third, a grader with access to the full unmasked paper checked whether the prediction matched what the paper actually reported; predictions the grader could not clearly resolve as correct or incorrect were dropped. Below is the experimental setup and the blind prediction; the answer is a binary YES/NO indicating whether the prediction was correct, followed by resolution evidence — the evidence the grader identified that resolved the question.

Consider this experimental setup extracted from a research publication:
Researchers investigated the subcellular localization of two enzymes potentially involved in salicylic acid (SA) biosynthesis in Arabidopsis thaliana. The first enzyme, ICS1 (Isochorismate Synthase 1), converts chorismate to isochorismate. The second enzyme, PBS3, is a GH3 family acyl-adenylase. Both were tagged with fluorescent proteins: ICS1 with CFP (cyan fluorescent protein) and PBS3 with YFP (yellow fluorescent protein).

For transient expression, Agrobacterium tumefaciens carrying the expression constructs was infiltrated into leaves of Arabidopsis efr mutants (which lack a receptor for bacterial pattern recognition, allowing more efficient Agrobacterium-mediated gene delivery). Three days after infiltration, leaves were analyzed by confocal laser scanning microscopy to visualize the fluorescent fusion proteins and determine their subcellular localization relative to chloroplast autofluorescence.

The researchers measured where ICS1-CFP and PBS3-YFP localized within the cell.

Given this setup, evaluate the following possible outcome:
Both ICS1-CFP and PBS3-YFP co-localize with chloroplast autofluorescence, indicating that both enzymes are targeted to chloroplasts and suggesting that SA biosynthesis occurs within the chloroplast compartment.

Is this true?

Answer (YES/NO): NO